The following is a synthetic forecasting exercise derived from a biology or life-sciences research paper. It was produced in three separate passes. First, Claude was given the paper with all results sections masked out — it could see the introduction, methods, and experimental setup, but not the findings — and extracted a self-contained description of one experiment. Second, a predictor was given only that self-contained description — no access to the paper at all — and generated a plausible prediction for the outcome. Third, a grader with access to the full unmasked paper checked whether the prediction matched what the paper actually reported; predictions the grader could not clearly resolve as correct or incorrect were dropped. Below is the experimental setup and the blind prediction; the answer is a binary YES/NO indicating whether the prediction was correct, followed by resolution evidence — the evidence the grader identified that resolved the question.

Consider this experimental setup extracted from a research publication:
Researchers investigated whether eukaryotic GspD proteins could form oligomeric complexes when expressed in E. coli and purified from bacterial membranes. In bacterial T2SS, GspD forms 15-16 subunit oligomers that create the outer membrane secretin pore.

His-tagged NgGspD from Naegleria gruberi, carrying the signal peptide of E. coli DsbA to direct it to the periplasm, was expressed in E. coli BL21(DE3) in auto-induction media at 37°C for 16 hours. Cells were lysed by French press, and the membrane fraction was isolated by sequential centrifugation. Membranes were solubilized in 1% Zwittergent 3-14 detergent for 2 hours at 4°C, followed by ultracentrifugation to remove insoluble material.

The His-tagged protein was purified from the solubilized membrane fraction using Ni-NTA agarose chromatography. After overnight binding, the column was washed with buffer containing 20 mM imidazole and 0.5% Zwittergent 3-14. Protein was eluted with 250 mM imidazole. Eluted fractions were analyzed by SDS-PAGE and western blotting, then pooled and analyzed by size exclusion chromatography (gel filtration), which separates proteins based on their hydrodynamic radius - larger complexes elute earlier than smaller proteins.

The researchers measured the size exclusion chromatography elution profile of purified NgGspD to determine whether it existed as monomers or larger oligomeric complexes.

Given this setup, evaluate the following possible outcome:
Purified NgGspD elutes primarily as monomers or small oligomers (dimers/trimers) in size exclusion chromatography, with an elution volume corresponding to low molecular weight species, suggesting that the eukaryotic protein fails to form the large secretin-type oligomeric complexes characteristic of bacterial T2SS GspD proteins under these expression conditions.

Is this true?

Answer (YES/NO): NO